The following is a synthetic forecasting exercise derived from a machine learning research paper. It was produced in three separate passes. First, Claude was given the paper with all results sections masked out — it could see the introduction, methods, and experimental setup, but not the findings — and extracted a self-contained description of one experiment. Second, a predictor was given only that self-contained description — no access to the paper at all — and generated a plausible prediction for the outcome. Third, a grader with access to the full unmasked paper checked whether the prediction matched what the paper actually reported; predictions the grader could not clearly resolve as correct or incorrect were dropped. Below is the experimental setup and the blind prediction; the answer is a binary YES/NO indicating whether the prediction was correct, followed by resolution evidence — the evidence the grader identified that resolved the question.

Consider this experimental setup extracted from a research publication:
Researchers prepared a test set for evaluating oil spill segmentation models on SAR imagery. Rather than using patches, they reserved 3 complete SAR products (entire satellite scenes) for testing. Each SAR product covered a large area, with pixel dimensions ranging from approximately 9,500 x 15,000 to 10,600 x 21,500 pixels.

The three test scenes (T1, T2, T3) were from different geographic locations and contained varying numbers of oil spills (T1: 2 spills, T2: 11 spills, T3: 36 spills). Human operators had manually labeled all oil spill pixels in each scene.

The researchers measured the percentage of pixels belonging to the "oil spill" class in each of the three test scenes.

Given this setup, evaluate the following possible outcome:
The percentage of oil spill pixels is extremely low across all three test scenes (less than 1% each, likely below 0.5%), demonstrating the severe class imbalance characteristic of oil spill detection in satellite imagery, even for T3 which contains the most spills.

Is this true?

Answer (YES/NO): YES